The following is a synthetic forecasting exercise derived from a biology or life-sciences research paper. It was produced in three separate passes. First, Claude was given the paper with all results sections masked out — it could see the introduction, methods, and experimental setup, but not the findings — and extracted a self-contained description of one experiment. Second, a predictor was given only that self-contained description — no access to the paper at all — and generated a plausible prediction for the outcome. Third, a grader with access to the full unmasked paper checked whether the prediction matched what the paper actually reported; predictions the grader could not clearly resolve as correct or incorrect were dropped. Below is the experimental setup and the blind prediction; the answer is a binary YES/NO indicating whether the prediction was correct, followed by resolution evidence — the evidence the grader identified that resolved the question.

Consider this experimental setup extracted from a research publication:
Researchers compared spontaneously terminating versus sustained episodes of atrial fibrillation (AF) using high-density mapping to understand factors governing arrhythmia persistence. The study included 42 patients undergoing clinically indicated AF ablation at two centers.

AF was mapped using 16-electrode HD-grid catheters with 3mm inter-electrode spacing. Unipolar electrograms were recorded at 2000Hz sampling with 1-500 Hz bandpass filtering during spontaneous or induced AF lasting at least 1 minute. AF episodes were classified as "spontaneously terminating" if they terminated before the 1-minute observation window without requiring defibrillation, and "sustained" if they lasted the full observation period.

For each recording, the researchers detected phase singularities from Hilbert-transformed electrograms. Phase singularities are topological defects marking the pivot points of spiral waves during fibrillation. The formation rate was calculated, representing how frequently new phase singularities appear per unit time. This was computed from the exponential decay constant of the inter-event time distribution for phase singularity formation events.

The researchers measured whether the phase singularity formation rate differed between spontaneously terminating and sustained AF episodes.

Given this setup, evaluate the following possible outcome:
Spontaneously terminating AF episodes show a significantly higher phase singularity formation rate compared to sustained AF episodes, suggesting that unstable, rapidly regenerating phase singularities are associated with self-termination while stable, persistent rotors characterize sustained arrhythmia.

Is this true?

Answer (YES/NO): NO